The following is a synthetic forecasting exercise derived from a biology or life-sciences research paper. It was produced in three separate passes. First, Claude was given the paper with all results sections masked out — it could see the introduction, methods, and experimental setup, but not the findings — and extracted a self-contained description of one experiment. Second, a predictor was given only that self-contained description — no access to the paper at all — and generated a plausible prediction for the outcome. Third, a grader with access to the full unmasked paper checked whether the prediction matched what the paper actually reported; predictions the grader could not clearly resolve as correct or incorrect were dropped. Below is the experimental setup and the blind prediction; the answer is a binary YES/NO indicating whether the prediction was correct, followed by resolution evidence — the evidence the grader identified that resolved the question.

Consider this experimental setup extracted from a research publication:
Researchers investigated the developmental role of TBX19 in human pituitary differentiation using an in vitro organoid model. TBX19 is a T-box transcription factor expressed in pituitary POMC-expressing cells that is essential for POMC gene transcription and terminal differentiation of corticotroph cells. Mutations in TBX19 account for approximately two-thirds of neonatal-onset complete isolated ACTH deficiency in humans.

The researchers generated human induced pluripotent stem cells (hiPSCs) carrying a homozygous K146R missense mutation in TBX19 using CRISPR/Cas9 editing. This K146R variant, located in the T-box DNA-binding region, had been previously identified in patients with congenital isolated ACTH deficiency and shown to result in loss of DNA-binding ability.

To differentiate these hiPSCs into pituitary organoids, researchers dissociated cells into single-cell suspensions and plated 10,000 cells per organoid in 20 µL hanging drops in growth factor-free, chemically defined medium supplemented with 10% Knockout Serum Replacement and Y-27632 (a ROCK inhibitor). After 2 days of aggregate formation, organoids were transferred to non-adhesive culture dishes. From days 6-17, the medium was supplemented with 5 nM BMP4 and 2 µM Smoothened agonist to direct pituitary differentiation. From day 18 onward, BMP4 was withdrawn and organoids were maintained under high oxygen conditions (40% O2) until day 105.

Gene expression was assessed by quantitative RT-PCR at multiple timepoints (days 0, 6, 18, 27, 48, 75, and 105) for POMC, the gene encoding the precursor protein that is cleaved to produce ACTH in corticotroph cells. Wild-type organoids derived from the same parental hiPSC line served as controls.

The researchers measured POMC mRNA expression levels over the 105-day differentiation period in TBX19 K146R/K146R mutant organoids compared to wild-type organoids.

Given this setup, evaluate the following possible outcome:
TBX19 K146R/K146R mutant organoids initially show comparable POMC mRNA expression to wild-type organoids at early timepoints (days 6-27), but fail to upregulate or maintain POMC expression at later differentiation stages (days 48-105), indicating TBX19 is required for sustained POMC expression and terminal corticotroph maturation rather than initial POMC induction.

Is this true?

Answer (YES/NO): YES